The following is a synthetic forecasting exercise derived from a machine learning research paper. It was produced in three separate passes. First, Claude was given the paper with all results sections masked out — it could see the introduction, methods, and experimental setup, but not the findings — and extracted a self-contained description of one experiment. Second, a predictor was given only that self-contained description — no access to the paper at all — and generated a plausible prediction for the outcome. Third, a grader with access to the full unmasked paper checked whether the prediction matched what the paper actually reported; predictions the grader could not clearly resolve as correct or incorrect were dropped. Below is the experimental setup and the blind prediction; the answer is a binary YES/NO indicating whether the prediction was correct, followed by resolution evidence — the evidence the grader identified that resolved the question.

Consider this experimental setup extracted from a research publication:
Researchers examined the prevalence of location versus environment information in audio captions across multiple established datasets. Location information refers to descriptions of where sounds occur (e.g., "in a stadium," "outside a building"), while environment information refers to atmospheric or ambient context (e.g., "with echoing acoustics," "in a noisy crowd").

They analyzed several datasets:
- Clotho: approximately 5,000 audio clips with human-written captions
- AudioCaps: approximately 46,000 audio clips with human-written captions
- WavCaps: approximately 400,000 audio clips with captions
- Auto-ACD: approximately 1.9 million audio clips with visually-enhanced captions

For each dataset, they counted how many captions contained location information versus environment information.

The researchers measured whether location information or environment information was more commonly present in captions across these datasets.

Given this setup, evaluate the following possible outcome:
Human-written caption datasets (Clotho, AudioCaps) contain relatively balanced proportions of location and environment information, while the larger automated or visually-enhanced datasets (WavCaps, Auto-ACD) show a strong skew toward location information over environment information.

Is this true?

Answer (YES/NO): NO